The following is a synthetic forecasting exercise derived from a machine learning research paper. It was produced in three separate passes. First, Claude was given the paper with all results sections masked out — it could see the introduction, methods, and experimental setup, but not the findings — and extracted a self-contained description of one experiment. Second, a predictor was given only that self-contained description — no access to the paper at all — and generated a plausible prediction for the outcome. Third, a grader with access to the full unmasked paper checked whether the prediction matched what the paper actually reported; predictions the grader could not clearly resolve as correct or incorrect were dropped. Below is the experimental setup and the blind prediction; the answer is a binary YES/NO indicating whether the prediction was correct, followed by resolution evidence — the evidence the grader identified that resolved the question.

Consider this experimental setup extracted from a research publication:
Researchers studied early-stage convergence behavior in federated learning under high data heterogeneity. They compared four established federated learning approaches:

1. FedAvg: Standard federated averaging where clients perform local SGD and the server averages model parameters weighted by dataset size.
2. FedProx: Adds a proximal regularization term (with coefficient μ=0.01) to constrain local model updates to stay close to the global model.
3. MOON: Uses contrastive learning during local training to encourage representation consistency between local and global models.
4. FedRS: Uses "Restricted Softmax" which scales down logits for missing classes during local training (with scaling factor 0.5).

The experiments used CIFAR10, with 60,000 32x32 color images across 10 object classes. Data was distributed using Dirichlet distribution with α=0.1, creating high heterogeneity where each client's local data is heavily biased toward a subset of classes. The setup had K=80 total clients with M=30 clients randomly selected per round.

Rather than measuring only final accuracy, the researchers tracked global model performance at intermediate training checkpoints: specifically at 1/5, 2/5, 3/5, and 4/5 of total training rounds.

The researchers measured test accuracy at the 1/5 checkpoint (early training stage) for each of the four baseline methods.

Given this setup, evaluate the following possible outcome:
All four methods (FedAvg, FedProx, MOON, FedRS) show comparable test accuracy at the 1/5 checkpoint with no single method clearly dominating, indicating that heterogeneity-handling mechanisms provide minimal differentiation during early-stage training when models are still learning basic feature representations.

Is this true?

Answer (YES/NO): NO